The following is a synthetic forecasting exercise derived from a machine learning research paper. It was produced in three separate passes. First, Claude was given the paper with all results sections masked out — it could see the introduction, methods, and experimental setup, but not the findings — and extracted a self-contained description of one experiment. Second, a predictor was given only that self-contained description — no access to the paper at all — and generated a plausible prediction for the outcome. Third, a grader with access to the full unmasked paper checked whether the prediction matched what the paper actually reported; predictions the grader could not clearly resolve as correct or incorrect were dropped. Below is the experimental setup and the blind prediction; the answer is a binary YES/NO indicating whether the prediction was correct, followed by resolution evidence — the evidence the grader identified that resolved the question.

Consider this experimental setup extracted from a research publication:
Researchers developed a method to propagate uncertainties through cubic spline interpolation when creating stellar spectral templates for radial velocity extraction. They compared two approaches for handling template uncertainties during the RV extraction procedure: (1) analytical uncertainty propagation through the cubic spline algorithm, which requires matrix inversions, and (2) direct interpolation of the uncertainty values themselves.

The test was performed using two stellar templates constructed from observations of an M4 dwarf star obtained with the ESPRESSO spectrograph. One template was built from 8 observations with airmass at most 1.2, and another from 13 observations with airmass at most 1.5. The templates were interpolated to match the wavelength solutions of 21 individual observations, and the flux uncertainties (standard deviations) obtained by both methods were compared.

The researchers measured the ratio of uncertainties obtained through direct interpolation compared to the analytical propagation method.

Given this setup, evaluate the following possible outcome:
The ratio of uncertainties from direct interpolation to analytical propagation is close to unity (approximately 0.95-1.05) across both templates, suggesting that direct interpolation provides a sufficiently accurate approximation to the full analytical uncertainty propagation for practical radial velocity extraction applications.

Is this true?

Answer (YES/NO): NO